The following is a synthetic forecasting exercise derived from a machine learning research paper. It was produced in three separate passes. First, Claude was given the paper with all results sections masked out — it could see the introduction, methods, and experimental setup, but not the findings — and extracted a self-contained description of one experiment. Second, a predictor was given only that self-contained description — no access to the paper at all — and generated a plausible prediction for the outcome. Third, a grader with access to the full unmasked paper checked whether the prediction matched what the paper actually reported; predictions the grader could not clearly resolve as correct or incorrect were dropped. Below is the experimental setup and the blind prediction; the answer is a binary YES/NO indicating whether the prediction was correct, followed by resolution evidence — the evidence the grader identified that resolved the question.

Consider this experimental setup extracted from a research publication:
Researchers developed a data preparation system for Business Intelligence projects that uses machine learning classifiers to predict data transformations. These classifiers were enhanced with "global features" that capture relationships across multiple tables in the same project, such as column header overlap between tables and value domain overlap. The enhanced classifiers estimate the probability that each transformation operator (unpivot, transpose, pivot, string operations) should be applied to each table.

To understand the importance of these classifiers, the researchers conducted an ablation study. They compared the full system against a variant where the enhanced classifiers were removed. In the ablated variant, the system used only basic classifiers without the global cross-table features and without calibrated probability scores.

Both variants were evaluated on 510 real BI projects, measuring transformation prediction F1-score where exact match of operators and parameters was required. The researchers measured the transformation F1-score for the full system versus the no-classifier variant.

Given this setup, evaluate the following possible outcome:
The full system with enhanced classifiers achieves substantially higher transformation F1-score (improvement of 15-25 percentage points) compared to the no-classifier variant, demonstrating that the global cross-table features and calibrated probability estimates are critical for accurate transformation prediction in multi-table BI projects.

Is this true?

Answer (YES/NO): NO